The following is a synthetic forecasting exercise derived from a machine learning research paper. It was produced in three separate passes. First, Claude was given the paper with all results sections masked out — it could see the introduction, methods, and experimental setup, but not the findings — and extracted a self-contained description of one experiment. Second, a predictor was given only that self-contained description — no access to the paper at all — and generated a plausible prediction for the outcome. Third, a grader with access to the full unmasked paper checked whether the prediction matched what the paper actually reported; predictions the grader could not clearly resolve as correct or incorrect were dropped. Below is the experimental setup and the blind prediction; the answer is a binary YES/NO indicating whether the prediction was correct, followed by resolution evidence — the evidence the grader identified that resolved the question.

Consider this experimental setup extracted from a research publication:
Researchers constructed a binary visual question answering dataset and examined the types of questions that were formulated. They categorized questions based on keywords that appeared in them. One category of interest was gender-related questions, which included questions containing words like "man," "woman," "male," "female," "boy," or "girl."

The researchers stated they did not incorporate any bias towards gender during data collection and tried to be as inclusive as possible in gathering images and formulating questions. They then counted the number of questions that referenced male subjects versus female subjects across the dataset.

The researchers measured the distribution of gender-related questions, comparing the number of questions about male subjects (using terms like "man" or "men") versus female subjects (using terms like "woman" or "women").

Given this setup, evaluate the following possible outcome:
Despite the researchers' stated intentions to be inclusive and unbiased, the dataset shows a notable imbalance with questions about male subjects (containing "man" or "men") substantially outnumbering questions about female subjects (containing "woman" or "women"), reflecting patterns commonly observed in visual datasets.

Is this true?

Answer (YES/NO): YES